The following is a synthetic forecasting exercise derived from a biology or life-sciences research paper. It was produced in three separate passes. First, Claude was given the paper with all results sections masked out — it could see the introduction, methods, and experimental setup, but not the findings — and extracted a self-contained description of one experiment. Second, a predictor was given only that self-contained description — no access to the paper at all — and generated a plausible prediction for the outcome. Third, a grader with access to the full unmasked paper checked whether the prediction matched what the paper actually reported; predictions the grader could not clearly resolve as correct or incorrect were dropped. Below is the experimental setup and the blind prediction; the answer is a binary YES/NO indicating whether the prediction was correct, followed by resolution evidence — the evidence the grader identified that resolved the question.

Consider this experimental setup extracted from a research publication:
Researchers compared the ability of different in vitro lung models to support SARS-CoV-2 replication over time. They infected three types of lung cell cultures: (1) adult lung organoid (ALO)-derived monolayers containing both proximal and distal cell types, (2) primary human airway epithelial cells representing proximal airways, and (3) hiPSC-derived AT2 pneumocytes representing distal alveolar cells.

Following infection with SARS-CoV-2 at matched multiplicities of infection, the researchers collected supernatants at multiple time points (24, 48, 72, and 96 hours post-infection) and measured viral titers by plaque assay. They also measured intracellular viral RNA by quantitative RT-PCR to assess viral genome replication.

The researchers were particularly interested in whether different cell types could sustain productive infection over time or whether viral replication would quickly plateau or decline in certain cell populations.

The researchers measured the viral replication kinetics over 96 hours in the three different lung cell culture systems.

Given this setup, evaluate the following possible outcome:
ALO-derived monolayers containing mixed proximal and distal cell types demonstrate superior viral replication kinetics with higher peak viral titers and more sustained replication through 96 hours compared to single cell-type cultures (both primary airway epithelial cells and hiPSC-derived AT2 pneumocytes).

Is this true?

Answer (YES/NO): NO